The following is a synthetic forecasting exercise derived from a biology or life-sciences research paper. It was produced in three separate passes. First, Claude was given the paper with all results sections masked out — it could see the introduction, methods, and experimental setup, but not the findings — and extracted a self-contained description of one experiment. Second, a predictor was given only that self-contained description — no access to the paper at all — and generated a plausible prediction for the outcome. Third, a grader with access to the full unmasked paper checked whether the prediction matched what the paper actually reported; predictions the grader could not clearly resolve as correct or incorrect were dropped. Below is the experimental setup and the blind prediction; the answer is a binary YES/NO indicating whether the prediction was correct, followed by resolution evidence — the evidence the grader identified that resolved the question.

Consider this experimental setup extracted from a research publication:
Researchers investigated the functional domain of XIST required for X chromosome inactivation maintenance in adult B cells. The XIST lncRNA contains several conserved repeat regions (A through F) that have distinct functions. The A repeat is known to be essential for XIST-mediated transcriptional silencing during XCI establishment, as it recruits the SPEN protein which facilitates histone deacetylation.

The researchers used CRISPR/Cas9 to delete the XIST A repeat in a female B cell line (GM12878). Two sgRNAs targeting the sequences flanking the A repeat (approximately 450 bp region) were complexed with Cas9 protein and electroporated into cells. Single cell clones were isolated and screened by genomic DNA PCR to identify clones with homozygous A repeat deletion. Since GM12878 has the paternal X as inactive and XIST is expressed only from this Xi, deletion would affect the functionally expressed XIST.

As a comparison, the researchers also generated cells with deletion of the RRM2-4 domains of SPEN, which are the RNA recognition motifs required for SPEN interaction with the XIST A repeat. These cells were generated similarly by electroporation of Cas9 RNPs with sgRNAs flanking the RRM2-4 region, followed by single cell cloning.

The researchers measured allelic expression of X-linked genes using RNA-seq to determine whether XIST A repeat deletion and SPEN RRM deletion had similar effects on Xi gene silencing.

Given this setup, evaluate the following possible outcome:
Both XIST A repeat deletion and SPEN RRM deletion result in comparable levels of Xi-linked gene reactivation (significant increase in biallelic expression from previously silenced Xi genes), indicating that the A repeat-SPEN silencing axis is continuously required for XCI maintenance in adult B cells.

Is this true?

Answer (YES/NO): YES